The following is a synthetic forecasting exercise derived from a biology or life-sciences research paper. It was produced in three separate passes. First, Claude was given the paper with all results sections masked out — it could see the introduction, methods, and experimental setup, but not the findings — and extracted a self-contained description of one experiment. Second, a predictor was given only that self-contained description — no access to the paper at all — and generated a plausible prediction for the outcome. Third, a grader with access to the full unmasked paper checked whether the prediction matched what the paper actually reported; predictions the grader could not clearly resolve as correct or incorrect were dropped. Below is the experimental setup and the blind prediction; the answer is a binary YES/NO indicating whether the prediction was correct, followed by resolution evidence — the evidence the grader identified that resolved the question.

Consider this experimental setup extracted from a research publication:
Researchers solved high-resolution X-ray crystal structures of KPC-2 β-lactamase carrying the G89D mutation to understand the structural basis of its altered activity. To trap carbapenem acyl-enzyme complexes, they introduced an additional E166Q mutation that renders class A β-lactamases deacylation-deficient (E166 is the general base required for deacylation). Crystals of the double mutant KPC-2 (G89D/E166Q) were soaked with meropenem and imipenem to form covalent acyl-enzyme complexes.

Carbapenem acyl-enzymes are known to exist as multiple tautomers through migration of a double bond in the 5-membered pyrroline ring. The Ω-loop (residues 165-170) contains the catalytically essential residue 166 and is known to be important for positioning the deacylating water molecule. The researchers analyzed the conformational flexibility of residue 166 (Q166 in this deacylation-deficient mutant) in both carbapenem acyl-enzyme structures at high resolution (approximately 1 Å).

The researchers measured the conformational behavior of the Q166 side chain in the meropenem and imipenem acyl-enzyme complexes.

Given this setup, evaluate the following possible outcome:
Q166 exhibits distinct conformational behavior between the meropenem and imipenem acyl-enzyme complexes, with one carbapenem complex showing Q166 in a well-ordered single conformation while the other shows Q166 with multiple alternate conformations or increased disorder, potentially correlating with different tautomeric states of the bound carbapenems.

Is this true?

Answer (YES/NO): NO